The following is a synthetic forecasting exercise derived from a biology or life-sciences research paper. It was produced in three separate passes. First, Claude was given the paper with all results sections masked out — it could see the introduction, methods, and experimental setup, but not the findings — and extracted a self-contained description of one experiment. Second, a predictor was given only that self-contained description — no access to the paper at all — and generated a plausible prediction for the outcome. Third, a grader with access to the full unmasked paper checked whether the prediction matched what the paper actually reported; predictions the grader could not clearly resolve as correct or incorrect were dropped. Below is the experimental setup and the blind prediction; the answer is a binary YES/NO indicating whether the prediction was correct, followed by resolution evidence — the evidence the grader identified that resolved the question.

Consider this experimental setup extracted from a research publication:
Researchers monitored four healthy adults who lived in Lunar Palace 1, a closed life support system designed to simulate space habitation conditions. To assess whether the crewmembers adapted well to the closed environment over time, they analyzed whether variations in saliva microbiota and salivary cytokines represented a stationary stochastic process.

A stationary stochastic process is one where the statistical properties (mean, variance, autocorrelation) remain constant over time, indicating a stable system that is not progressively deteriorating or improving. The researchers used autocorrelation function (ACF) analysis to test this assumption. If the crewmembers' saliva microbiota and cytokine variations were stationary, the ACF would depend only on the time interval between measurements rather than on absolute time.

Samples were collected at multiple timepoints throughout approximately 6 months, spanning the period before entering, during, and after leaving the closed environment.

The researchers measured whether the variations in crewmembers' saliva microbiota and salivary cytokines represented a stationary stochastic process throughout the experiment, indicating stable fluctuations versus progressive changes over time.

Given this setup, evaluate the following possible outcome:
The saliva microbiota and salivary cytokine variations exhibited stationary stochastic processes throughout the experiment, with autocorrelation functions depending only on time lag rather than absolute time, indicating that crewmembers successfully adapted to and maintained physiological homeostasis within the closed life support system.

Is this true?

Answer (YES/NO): YES